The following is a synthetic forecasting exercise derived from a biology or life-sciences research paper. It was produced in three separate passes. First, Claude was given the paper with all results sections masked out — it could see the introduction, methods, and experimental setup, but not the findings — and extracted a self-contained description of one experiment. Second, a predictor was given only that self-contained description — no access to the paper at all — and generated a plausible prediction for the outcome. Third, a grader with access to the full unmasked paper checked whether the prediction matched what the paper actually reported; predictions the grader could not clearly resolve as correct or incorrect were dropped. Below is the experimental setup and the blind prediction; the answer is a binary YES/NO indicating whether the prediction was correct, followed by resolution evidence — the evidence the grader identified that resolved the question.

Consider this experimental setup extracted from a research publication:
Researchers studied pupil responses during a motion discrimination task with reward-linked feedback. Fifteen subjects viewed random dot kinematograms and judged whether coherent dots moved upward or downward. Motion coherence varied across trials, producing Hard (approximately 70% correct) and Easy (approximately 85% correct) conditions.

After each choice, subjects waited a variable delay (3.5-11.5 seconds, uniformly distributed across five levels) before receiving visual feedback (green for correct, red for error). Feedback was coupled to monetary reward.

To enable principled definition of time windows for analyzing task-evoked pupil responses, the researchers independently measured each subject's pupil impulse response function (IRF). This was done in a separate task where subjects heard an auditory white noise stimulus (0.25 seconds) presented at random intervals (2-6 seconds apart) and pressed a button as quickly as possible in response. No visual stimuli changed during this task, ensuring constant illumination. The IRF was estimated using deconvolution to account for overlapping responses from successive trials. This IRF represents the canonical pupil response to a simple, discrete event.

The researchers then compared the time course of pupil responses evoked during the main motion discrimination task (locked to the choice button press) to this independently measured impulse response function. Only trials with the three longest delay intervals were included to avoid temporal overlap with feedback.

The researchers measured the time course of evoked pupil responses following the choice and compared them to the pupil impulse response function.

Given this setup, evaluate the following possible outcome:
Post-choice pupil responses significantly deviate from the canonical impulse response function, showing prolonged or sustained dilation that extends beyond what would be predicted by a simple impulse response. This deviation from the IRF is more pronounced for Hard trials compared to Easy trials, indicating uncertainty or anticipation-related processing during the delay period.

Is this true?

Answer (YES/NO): NO